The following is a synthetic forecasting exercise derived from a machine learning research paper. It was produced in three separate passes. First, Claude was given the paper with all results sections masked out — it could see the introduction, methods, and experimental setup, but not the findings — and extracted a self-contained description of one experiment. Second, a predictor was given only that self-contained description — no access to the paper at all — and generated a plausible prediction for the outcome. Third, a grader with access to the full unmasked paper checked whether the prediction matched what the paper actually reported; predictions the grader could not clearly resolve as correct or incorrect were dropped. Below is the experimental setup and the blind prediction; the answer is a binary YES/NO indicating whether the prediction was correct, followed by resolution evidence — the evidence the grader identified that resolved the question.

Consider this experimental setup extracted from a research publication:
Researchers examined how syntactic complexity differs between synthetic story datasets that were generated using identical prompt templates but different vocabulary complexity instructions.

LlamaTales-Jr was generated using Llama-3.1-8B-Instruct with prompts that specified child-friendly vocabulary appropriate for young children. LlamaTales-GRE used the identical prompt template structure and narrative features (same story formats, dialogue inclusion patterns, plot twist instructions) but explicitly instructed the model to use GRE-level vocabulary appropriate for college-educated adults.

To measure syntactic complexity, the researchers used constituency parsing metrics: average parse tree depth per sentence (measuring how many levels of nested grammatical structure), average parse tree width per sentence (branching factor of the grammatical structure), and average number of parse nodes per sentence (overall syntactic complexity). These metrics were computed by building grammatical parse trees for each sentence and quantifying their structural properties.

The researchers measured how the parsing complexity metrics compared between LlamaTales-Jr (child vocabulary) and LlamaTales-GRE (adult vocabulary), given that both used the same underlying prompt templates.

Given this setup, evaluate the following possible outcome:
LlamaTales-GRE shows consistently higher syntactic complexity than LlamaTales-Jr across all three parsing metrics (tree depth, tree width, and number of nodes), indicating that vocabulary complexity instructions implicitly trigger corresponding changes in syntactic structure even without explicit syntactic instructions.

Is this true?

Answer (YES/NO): YES